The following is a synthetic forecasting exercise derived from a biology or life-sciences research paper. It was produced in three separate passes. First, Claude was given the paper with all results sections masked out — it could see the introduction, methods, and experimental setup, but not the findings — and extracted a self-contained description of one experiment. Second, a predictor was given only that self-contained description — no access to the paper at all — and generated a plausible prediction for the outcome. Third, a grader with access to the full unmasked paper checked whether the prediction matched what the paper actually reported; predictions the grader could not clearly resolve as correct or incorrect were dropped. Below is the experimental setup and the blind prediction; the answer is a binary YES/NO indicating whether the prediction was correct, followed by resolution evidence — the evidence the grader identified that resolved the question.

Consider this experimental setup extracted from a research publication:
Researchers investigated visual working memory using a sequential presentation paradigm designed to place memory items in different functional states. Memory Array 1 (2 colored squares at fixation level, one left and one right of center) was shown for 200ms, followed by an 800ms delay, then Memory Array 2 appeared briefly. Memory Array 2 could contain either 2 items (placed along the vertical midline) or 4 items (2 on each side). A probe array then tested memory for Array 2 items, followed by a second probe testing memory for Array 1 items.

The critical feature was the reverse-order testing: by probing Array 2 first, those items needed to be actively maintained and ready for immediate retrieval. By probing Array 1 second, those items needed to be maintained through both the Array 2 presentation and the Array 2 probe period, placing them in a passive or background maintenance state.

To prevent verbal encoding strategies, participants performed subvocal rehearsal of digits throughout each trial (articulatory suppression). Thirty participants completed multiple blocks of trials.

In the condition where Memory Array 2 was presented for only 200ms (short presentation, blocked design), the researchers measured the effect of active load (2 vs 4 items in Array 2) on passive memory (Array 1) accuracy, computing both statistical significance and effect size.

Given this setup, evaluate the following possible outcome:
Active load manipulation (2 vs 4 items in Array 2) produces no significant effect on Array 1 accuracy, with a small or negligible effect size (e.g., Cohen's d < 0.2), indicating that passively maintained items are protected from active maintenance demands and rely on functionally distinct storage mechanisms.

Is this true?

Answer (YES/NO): NO